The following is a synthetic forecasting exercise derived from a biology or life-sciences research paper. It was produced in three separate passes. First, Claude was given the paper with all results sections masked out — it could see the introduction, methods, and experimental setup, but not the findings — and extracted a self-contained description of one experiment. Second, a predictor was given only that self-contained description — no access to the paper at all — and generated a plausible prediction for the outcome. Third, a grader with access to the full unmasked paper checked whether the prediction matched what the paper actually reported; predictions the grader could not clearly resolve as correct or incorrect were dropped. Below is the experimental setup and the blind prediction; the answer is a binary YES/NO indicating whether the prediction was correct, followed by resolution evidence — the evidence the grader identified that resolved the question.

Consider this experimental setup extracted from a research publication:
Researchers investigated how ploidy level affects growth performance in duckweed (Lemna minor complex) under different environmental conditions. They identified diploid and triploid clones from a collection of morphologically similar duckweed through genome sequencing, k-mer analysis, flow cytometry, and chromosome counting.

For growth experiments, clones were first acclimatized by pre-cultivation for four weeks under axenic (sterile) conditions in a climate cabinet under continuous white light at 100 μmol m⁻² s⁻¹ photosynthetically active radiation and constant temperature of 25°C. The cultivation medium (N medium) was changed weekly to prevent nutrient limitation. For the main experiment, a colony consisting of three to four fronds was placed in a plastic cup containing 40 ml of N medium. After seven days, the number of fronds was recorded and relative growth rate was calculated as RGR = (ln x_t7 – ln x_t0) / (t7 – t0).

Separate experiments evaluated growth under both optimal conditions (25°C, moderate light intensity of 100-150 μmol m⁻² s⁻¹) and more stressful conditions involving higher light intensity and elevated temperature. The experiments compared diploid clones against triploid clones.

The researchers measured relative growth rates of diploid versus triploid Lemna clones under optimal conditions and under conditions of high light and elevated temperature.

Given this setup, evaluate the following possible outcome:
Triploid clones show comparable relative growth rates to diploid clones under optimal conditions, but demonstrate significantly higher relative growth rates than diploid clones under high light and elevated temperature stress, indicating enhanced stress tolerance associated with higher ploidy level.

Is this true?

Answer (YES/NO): NO